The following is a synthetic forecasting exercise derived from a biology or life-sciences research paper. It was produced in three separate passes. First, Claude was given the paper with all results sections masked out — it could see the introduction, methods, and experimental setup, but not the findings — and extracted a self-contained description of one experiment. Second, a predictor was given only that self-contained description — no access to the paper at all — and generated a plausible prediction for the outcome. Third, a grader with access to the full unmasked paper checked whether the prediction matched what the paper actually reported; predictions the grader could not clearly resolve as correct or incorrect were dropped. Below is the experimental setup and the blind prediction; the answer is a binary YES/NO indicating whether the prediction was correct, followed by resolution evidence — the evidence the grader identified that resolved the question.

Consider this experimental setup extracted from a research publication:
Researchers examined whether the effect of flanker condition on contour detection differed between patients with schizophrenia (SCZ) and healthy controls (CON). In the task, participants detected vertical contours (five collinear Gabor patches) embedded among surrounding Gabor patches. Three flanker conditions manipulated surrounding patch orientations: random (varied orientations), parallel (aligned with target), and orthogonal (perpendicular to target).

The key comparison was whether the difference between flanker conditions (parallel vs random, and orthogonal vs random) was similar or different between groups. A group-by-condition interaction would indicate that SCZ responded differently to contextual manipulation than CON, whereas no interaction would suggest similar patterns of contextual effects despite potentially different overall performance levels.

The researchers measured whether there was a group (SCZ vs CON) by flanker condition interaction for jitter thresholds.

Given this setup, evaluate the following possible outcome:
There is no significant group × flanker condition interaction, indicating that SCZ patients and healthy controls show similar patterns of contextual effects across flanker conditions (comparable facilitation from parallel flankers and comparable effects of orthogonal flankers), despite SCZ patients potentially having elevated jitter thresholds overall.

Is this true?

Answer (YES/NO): NO